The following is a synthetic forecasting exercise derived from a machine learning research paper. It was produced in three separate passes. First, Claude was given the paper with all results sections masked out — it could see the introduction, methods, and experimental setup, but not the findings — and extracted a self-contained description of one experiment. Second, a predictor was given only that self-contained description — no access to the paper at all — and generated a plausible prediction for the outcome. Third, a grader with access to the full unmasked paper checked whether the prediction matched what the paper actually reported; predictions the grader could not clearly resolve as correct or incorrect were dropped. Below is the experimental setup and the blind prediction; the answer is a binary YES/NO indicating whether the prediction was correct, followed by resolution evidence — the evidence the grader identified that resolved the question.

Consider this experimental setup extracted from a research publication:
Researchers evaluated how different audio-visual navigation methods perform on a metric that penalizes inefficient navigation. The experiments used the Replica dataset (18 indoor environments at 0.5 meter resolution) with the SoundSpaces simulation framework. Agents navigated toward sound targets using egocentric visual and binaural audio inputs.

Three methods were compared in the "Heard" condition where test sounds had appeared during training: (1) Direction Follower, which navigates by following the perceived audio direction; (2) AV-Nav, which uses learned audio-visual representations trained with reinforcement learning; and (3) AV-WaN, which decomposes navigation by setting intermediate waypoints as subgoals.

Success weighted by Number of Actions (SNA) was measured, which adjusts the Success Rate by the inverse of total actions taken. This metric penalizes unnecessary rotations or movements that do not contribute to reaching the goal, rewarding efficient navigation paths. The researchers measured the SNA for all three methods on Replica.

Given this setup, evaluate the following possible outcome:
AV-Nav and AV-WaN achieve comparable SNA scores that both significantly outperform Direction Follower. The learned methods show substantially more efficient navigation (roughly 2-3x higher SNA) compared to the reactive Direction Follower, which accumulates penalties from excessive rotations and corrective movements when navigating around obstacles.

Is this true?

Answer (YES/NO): NO